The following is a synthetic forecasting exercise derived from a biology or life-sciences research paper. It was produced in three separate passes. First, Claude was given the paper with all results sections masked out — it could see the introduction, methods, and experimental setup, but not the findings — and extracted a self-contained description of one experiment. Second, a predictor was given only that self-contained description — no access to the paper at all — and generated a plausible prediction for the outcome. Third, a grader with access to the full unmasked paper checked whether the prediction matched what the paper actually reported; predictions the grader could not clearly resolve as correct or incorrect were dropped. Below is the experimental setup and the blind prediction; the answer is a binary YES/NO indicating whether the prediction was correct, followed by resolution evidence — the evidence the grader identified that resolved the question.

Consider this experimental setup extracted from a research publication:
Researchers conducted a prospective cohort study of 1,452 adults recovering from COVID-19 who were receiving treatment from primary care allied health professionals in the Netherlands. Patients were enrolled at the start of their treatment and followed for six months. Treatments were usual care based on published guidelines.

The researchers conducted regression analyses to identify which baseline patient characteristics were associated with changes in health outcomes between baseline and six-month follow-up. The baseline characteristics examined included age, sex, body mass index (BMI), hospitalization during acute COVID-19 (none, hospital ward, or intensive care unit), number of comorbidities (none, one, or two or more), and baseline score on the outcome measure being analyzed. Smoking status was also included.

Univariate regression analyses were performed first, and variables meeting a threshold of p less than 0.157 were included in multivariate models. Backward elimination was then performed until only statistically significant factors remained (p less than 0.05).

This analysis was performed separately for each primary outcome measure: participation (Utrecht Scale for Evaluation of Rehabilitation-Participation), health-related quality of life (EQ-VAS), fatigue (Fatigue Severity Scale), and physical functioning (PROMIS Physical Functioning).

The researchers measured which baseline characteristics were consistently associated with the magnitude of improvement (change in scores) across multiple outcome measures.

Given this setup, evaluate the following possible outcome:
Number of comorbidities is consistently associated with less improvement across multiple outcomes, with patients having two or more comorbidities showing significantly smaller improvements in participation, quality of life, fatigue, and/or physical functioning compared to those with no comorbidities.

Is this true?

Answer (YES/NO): NO